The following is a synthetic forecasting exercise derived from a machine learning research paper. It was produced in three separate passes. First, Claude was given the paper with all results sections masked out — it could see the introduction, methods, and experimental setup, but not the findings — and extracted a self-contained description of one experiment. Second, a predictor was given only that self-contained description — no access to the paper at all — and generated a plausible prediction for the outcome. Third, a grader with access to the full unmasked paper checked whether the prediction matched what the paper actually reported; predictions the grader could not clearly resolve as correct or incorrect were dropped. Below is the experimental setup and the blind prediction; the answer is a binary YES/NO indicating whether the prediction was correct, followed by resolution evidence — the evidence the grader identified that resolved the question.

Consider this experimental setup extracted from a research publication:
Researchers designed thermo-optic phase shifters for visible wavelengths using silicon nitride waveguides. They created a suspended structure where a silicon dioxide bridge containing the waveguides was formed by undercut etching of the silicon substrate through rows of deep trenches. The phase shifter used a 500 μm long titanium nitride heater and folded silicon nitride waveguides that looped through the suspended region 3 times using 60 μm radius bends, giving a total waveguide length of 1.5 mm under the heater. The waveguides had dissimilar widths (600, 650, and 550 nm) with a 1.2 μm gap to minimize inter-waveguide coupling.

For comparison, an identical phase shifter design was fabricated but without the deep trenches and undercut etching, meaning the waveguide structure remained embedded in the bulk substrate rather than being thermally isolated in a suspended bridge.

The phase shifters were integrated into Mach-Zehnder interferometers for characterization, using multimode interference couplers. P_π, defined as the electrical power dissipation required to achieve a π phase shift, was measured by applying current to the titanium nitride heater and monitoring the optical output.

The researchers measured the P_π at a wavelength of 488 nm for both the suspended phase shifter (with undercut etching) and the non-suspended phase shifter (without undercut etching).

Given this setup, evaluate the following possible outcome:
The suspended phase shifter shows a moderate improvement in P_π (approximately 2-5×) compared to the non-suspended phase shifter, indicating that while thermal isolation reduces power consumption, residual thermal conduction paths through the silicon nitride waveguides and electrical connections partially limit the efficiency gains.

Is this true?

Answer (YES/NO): NO